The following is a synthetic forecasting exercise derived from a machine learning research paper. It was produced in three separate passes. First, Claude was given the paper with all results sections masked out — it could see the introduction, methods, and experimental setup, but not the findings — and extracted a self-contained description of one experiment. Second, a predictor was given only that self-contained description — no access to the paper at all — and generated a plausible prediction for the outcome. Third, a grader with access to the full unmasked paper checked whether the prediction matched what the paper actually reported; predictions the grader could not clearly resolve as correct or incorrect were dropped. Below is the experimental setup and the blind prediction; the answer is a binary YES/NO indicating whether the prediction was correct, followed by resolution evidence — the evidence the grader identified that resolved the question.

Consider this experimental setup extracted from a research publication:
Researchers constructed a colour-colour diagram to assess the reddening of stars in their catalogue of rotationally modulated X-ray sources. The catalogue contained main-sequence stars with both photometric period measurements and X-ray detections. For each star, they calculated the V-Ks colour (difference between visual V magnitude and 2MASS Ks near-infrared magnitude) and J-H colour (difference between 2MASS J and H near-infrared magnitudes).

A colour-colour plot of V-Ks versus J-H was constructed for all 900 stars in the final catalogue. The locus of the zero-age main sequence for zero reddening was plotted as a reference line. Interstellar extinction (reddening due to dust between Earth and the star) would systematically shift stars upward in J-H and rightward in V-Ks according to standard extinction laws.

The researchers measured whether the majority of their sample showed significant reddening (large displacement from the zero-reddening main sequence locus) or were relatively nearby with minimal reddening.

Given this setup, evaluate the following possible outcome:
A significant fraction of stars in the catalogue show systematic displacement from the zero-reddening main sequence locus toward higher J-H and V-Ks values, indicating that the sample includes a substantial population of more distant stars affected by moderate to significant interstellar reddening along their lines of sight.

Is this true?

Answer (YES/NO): NO